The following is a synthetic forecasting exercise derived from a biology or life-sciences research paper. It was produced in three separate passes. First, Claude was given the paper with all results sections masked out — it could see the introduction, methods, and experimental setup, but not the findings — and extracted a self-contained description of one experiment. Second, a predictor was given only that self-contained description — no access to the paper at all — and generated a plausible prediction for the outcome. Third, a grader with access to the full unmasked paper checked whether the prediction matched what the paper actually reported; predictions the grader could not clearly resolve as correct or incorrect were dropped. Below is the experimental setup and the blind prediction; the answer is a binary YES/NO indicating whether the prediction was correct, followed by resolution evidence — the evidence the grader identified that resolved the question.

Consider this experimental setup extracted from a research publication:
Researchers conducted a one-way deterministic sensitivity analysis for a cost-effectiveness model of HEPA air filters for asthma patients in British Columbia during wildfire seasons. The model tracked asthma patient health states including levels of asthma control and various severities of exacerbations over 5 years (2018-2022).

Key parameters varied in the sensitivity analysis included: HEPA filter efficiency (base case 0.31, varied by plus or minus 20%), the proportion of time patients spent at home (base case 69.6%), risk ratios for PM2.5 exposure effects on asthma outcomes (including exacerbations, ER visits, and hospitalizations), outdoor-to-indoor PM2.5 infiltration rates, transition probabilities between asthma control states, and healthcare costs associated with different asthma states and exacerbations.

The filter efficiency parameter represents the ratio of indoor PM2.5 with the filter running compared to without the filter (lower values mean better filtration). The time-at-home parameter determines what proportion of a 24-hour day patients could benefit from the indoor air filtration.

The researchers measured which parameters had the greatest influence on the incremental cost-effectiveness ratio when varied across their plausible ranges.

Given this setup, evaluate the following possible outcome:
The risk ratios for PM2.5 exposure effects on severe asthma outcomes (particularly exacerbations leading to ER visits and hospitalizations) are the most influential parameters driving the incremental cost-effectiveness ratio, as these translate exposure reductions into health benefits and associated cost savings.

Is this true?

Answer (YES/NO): NO